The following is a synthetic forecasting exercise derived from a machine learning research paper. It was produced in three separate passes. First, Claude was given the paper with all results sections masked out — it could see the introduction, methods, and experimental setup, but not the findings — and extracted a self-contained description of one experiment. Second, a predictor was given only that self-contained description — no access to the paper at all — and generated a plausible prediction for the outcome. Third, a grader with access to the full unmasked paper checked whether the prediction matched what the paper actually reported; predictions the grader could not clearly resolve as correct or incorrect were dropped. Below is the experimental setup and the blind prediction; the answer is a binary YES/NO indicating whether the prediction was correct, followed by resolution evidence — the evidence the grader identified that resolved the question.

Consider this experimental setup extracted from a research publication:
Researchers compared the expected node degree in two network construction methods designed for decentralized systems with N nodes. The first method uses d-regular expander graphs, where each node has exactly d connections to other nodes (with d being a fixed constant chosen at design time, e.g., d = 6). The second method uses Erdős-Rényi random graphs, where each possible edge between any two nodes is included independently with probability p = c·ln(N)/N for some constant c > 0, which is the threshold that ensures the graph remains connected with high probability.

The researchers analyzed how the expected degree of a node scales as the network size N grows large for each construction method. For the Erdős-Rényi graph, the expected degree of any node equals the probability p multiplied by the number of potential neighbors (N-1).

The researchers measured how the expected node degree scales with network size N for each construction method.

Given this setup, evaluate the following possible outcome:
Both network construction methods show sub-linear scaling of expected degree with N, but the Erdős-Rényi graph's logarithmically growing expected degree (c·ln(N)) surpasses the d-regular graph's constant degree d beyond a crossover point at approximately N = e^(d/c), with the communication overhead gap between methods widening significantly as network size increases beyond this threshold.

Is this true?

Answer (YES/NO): NO